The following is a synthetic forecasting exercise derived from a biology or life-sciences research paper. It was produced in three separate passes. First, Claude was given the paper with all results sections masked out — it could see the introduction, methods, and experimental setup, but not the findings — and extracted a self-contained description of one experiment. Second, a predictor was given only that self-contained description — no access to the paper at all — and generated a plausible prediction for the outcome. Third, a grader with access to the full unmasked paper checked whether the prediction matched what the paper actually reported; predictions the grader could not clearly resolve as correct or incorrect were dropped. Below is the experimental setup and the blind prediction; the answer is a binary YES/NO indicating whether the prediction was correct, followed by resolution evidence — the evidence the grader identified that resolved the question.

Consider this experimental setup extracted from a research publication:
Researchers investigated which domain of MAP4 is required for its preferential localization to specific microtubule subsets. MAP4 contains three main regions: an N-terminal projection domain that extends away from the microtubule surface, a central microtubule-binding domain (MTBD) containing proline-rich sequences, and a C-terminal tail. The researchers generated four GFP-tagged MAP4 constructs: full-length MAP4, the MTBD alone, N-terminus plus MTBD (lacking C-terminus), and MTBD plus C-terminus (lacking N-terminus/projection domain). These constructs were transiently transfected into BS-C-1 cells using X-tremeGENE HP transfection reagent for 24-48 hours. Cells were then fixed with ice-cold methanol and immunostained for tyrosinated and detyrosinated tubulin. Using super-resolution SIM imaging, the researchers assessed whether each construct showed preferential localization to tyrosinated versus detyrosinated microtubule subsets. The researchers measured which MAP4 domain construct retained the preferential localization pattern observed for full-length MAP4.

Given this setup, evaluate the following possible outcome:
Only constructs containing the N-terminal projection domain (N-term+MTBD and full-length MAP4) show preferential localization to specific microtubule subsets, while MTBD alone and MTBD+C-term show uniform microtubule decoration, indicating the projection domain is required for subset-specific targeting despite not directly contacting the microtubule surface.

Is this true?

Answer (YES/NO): YES